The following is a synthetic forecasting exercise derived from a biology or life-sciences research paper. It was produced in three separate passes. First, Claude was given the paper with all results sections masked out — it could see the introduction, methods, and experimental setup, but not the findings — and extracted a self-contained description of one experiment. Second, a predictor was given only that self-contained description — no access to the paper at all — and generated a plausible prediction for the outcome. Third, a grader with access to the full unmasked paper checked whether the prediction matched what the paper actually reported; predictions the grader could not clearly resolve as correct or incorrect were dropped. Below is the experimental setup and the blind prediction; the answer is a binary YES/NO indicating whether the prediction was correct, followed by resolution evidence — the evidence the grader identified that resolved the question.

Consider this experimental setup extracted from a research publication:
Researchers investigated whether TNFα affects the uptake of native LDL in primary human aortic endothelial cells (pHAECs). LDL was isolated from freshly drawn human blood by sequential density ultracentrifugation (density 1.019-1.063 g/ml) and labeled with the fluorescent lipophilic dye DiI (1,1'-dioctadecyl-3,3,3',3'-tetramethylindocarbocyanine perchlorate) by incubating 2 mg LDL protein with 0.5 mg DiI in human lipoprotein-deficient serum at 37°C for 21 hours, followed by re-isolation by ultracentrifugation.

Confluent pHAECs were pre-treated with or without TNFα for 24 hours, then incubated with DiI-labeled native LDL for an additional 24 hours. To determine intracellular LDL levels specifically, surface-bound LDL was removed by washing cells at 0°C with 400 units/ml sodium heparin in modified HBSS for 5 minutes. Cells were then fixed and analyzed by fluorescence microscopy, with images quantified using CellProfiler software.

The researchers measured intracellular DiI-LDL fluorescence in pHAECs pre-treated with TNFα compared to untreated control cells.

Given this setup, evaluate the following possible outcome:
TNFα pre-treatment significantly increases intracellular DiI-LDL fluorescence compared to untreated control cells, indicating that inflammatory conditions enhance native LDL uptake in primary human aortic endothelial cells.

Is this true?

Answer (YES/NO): YES